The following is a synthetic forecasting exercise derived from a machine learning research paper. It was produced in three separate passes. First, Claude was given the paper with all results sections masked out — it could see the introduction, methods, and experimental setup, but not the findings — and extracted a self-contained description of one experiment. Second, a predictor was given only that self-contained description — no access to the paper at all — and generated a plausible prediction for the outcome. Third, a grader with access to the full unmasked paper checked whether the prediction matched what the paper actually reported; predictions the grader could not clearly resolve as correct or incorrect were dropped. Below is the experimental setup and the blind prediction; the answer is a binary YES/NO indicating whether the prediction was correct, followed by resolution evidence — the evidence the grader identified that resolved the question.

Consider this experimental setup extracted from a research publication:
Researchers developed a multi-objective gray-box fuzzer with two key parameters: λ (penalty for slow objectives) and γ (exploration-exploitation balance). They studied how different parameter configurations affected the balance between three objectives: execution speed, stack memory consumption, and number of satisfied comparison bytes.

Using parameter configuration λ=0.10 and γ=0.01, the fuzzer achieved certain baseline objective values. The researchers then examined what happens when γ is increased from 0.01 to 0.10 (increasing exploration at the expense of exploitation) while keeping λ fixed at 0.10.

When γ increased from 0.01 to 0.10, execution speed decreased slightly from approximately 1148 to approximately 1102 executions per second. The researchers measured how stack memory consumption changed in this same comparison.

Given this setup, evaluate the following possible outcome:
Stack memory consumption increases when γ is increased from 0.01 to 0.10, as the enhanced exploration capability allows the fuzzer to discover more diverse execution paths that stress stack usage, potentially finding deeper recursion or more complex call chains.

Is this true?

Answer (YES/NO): NO